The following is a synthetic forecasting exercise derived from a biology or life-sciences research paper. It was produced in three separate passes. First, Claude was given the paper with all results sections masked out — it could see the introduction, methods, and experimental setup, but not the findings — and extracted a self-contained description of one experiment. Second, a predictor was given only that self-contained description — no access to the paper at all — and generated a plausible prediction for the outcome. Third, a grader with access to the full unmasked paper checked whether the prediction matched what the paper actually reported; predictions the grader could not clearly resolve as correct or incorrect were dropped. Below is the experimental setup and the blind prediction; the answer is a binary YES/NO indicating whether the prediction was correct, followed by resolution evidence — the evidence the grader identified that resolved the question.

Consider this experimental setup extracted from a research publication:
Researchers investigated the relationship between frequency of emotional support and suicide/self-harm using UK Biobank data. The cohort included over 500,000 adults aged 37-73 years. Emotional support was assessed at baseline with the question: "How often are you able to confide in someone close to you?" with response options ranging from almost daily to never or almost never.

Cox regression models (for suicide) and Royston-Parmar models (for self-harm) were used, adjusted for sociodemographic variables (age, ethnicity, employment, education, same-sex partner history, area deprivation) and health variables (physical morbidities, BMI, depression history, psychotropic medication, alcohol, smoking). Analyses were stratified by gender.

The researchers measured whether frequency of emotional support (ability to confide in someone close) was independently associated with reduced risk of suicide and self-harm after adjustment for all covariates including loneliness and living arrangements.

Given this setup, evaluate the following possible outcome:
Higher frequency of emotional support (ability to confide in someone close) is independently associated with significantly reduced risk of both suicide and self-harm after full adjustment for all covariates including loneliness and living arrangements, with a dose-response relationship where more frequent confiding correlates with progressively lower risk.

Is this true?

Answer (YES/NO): NO